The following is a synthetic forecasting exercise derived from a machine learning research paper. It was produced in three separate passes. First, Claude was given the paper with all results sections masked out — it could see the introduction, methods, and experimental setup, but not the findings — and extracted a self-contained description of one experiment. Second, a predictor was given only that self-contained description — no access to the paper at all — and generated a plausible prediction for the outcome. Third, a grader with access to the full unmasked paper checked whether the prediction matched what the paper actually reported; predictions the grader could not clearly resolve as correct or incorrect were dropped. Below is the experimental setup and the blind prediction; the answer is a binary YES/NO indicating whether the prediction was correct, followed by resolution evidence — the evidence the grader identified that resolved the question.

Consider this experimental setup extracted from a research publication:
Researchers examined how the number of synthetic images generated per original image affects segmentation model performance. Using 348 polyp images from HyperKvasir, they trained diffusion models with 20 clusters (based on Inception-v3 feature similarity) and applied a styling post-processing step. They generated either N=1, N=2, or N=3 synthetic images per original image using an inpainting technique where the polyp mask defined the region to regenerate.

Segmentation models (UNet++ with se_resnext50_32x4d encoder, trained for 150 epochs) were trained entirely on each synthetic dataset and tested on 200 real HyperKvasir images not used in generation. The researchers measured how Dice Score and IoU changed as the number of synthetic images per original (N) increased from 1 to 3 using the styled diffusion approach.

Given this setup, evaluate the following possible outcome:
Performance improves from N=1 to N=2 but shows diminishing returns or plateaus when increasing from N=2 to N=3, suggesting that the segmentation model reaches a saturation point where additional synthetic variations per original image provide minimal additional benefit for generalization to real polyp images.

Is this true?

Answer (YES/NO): NO